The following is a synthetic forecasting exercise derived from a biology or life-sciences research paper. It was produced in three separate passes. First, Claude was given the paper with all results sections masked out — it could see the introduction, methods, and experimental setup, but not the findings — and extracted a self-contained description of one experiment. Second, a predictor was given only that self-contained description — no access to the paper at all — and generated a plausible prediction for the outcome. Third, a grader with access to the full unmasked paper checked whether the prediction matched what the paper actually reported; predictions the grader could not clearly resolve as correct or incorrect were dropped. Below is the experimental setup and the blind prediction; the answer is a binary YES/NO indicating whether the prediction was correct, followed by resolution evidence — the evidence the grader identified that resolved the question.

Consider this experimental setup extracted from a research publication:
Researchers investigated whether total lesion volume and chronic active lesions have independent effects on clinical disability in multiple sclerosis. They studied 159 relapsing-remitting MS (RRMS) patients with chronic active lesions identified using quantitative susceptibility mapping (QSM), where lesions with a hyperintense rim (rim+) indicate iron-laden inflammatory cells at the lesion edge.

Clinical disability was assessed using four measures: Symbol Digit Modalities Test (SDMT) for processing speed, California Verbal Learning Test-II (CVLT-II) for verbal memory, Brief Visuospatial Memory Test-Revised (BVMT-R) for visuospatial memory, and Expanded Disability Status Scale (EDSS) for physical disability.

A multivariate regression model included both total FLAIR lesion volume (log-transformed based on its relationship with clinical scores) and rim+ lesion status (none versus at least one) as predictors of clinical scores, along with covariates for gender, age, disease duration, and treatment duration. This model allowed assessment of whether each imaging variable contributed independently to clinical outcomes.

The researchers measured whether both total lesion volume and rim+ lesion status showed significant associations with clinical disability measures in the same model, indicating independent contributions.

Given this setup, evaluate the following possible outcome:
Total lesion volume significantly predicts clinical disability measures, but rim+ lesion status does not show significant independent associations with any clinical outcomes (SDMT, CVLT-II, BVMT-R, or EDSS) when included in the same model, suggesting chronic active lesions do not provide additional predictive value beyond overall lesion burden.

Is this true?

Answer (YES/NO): NO